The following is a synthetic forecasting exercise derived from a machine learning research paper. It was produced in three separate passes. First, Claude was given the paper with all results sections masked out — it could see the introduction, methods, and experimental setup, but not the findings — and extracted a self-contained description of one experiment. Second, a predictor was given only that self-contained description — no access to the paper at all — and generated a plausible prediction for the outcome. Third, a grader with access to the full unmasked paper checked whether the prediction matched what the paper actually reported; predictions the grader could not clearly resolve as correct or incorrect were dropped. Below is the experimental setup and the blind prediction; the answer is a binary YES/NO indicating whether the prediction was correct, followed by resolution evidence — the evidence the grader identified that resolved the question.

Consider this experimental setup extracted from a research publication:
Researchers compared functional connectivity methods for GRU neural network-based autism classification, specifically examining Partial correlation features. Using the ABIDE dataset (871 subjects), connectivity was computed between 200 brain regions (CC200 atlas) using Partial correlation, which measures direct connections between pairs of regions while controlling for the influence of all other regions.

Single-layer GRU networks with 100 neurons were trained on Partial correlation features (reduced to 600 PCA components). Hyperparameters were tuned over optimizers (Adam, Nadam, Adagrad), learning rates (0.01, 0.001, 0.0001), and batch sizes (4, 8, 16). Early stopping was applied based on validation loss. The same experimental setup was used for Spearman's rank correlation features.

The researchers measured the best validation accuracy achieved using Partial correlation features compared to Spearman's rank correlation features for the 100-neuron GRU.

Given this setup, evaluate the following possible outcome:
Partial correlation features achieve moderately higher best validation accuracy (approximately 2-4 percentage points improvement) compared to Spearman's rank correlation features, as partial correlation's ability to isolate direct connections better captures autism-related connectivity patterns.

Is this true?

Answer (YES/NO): NO